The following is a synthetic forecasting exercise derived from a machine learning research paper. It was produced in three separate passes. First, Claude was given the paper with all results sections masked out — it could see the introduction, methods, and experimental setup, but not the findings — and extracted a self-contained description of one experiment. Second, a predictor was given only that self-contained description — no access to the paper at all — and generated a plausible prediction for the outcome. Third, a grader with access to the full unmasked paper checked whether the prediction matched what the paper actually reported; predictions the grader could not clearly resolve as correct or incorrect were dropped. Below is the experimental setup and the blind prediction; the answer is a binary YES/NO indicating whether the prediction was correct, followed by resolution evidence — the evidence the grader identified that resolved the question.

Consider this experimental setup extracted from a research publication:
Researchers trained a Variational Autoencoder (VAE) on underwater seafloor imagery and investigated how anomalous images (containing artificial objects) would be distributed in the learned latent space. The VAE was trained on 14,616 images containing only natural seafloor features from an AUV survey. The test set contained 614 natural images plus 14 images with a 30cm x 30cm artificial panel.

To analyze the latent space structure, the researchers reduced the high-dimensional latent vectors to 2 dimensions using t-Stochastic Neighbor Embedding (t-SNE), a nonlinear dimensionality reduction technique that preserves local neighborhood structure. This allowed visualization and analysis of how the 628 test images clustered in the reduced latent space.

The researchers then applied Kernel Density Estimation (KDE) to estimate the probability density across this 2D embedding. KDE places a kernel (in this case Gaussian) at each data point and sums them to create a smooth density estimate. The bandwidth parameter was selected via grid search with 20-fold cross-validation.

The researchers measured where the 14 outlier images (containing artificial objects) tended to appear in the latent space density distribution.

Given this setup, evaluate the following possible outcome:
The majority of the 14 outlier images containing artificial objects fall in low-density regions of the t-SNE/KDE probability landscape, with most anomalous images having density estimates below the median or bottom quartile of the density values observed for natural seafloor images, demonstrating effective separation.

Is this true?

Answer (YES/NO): YES